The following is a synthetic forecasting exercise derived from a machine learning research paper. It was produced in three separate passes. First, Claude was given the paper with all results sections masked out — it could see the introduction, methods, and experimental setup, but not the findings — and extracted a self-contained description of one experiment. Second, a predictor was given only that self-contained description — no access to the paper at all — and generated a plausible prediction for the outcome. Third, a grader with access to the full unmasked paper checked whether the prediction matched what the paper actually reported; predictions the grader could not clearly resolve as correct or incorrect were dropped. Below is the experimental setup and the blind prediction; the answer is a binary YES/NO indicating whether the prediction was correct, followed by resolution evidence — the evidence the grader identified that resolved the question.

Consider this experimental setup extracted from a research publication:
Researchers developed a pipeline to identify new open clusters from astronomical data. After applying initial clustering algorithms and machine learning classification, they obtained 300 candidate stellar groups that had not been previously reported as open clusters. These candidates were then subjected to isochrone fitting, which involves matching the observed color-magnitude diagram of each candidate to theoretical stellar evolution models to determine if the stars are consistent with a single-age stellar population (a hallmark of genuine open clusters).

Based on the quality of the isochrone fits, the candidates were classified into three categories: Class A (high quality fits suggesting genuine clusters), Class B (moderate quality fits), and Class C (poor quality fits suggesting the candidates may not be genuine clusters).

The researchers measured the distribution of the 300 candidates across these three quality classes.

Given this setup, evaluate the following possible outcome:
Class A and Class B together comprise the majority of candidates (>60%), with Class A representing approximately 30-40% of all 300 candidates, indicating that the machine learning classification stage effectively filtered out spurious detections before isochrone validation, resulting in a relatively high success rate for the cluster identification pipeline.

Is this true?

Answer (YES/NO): NO